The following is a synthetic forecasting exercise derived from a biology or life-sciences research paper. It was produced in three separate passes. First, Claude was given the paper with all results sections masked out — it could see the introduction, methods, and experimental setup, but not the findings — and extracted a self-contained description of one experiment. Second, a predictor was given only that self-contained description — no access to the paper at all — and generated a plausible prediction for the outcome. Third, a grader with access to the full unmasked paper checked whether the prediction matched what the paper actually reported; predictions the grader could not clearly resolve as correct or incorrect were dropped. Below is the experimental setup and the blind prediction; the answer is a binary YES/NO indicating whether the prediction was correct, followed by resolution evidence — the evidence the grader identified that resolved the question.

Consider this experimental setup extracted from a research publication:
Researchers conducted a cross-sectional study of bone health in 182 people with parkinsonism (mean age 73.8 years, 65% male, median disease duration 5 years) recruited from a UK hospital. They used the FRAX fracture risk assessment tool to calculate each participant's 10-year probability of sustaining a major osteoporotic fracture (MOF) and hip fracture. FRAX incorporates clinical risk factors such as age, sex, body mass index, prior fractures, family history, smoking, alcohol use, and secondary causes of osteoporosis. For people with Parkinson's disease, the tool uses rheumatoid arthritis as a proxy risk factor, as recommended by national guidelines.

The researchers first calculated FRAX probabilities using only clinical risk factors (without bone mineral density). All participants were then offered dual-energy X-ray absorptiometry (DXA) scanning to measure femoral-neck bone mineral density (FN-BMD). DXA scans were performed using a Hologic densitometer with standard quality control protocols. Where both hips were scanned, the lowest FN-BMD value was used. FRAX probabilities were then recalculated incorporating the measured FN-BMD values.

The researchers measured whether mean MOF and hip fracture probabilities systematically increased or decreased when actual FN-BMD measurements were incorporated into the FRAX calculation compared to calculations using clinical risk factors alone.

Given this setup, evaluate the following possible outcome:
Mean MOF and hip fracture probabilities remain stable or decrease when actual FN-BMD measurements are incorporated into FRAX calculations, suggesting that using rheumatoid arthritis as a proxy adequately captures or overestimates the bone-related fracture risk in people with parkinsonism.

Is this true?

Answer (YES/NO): YES